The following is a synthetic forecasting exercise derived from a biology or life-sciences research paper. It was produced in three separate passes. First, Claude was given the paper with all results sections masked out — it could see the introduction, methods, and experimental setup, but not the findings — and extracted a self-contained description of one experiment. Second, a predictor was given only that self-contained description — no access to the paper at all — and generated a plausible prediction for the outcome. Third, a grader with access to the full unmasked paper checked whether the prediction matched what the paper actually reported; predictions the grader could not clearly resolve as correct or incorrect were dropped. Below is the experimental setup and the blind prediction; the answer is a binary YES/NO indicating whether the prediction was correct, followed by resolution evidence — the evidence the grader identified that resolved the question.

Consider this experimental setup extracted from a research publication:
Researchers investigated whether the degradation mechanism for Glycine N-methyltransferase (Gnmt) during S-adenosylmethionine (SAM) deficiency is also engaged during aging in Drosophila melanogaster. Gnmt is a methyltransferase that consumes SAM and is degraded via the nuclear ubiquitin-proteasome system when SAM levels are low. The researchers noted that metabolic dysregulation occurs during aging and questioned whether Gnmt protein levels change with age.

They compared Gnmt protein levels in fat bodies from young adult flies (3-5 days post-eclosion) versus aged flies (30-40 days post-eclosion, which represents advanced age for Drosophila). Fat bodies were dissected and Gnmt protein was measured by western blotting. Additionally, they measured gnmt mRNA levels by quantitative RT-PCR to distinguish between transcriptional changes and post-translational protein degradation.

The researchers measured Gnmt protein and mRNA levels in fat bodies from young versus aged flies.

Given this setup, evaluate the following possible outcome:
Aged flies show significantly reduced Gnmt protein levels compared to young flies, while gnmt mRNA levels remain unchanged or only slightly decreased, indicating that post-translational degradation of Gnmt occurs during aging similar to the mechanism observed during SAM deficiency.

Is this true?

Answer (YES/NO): NO